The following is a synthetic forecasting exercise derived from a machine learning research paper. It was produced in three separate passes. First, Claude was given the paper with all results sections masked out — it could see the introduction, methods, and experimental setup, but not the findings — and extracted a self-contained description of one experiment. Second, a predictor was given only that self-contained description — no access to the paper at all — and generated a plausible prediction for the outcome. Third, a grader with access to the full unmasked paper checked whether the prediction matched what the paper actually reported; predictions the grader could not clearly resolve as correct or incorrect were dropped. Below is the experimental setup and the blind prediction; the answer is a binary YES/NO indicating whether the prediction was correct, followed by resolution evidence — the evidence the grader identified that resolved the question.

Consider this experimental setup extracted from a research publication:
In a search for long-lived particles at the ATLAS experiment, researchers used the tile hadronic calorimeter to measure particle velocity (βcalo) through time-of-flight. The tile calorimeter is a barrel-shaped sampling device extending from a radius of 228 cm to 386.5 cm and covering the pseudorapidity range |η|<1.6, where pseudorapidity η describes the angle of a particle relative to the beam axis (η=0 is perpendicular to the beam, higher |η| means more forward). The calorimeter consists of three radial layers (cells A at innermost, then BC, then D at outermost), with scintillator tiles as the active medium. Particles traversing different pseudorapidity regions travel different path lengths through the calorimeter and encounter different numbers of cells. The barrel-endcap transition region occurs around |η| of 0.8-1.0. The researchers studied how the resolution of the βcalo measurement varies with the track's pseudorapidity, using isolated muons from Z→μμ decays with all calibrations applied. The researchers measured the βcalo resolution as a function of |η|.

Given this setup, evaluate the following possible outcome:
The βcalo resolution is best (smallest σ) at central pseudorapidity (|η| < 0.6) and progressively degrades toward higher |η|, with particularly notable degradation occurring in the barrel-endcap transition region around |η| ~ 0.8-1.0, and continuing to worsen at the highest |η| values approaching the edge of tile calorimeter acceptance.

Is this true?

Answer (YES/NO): NO